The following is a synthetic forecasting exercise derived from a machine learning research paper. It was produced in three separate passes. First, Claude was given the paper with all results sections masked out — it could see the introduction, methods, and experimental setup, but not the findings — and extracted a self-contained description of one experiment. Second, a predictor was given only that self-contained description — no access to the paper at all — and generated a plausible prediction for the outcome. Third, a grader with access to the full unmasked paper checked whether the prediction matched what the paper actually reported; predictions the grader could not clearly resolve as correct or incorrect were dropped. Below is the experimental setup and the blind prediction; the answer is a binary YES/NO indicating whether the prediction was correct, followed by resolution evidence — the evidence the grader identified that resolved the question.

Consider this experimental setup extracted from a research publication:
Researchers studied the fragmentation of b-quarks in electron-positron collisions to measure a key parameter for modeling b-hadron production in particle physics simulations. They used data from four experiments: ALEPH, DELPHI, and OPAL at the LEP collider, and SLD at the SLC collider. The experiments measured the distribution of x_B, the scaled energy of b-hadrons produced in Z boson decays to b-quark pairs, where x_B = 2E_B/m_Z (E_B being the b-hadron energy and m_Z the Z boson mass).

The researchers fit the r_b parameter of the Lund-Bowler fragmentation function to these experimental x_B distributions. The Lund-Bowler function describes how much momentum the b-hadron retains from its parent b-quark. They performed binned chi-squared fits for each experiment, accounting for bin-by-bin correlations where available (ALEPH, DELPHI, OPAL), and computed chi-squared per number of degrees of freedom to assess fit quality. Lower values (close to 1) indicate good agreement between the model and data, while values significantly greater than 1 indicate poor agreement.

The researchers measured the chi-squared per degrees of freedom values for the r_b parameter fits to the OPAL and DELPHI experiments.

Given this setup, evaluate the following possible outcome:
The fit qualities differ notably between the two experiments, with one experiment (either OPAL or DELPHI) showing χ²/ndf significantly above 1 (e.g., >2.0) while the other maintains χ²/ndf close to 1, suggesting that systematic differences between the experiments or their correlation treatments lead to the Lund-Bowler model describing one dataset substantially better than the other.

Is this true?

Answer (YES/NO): YES